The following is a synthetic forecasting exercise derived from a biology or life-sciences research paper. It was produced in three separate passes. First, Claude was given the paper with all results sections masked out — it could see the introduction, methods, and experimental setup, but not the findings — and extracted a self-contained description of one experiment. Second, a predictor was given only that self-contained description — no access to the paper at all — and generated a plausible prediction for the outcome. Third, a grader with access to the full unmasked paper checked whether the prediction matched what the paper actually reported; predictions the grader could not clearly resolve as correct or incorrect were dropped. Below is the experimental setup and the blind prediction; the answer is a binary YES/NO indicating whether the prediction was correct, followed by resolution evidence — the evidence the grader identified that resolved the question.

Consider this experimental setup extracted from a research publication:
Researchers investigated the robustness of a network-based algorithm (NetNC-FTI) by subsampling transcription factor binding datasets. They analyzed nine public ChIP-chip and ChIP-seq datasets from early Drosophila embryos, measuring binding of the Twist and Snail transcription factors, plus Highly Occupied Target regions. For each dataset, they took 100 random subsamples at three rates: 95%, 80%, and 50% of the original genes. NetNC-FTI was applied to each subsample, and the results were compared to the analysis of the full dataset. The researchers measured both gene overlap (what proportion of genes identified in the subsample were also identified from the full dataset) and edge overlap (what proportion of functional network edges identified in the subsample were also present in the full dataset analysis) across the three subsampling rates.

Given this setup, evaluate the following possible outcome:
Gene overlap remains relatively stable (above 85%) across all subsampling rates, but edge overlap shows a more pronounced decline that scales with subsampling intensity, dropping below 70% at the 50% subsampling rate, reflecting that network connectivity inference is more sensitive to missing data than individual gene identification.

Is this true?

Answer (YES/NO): NO